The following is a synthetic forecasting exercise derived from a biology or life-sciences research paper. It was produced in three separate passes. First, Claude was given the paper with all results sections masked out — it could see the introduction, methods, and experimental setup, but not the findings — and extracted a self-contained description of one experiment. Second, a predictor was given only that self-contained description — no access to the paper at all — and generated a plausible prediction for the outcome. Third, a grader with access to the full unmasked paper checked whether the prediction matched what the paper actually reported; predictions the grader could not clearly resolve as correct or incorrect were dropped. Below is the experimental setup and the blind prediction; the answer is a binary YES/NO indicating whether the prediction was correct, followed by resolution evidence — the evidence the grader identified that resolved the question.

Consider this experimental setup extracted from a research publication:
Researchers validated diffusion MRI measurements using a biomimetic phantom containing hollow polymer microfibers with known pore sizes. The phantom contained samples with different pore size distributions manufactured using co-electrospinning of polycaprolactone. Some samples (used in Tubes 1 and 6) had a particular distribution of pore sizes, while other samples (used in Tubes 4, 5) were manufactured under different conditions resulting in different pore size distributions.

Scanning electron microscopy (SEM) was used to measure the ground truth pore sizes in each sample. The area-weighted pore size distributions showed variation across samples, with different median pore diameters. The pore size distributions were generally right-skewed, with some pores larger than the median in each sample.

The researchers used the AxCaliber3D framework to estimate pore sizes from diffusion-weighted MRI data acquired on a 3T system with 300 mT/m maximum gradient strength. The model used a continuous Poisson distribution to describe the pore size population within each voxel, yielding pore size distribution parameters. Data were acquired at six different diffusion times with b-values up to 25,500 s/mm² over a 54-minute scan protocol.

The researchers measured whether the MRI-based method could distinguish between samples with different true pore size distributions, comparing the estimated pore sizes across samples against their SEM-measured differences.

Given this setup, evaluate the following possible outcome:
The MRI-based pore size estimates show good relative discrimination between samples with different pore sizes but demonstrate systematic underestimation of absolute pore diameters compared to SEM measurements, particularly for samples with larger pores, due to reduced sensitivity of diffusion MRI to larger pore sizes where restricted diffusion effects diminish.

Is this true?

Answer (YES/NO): NO